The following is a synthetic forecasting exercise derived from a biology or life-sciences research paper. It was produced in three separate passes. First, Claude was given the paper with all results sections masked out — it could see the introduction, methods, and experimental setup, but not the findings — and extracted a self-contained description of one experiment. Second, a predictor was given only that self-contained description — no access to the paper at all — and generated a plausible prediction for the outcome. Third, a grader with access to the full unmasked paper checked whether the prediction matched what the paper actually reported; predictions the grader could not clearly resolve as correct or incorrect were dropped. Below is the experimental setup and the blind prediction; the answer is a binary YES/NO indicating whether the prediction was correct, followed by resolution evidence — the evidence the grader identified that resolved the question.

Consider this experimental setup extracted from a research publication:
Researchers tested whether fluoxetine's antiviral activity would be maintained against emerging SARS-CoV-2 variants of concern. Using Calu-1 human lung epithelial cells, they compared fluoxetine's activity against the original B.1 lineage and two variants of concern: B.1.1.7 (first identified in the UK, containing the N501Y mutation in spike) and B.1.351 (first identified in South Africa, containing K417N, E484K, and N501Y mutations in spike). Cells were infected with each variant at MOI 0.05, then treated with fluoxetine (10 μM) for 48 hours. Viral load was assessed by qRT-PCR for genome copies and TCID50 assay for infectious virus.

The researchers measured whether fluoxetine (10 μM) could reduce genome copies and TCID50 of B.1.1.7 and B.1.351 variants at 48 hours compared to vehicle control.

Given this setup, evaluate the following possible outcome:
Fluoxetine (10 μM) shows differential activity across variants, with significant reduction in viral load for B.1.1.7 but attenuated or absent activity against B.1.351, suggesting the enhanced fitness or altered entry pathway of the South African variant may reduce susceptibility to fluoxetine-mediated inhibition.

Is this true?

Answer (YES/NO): NO